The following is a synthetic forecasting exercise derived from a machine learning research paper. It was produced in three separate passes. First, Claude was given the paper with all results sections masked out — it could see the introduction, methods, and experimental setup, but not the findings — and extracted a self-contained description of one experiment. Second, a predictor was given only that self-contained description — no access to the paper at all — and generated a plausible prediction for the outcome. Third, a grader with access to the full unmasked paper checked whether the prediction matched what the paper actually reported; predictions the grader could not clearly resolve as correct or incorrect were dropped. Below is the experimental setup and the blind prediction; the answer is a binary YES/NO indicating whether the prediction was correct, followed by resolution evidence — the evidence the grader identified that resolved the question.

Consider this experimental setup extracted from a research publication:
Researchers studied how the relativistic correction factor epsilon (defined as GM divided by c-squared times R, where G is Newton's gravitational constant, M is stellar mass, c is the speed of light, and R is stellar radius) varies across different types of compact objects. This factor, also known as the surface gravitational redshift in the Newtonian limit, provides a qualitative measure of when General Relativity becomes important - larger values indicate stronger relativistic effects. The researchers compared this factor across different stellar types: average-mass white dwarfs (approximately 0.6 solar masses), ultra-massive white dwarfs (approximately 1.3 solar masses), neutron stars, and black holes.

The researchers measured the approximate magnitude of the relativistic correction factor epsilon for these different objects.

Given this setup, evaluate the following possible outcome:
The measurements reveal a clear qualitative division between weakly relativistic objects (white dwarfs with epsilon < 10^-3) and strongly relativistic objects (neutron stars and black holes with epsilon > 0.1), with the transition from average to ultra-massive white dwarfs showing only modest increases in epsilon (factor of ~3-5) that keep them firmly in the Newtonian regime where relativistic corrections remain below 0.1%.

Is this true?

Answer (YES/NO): NO